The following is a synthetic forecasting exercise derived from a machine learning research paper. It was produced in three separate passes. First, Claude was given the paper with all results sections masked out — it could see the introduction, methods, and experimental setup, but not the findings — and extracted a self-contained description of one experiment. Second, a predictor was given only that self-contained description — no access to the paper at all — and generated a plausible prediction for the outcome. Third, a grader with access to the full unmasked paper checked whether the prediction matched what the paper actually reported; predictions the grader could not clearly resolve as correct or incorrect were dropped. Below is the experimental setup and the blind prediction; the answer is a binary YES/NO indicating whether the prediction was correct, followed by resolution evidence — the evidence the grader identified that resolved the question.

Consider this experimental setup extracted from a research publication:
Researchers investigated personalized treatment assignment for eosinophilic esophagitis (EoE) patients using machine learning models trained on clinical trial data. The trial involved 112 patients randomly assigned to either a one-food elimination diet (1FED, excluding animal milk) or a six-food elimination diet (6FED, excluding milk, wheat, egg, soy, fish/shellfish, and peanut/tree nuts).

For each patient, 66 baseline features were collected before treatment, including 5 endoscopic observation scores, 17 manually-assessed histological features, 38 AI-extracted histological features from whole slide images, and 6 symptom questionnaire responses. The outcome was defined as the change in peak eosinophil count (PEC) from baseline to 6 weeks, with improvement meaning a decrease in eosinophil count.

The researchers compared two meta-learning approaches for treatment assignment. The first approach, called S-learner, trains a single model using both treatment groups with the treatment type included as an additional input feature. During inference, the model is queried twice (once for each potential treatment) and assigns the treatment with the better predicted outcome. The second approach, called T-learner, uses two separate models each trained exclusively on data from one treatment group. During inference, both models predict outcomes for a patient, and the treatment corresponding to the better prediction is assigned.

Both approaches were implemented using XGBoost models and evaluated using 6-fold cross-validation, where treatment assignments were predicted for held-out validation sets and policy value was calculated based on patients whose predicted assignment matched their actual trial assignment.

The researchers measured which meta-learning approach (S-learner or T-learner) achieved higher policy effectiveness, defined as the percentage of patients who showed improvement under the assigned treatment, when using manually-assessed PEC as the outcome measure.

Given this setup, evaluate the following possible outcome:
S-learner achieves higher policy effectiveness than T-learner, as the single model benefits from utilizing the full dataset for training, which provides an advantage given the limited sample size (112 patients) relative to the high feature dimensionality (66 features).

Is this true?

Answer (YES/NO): NO